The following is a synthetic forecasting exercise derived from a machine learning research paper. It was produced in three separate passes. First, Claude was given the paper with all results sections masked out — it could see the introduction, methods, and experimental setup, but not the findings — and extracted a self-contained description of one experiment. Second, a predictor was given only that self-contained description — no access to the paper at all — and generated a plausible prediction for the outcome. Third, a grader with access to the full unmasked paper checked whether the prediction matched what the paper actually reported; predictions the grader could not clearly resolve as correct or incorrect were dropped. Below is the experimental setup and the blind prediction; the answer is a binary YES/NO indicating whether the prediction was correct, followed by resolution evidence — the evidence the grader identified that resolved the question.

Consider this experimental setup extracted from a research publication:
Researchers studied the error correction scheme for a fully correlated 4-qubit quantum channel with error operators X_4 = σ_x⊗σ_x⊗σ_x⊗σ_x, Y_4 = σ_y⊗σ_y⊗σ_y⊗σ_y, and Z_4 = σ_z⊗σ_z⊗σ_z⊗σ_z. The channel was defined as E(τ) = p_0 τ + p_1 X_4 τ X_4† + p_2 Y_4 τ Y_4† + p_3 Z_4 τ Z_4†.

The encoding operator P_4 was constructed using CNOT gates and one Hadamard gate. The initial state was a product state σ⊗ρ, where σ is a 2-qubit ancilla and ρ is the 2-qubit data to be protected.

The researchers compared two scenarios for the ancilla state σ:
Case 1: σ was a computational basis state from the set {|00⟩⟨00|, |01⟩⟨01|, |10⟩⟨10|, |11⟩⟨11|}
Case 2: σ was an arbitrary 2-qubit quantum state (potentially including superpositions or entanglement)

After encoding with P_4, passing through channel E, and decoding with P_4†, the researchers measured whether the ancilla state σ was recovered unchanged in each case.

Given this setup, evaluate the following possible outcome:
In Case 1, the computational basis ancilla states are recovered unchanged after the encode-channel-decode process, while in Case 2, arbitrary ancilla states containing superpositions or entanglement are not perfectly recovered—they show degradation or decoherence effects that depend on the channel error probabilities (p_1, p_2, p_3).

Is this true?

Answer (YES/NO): YES